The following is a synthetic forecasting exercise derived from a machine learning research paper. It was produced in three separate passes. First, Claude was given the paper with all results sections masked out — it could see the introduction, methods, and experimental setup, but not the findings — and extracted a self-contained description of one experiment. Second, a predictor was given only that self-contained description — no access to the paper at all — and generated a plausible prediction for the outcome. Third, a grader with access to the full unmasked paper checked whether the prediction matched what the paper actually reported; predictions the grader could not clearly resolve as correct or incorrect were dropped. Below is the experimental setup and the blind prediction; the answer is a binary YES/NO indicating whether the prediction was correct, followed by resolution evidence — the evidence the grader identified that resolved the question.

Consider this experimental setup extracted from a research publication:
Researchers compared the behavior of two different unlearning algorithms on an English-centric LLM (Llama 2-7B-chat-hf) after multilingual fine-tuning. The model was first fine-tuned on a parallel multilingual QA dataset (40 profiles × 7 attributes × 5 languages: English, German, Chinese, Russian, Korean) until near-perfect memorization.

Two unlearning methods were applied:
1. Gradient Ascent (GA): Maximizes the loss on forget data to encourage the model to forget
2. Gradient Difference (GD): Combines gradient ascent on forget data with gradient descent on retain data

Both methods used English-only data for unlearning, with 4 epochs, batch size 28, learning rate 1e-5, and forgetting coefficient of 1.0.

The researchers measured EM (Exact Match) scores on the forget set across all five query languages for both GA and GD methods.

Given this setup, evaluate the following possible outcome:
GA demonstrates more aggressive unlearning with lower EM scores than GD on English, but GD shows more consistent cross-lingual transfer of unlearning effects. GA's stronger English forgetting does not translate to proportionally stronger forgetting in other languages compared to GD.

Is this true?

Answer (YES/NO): NO